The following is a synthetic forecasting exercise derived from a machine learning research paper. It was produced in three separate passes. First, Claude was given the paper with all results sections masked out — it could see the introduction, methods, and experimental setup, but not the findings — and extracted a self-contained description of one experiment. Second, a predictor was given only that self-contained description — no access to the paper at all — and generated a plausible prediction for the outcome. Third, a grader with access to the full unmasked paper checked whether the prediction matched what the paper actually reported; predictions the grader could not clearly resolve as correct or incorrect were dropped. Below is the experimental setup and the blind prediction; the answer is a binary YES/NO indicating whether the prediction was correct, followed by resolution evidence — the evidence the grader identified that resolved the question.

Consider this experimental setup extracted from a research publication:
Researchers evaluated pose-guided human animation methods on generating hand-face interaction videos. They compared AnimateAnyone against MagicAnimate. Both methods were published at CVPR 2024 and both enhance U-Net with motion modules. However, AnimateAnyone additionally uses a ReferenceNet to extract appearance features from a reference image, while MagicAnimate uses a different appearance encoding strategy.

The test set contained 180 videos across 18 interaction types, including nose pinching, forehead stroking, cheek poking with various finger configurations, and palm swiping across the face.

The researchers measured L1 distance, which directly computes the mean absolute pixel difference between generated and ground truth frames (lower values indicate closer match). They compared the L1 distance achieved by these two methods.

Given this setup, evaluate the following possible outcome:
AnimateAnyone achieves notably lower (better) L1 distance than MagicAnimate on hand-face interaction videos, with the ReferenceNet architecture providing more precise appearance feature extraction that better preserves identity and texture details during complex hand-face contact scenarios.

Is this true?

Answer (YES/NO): NO